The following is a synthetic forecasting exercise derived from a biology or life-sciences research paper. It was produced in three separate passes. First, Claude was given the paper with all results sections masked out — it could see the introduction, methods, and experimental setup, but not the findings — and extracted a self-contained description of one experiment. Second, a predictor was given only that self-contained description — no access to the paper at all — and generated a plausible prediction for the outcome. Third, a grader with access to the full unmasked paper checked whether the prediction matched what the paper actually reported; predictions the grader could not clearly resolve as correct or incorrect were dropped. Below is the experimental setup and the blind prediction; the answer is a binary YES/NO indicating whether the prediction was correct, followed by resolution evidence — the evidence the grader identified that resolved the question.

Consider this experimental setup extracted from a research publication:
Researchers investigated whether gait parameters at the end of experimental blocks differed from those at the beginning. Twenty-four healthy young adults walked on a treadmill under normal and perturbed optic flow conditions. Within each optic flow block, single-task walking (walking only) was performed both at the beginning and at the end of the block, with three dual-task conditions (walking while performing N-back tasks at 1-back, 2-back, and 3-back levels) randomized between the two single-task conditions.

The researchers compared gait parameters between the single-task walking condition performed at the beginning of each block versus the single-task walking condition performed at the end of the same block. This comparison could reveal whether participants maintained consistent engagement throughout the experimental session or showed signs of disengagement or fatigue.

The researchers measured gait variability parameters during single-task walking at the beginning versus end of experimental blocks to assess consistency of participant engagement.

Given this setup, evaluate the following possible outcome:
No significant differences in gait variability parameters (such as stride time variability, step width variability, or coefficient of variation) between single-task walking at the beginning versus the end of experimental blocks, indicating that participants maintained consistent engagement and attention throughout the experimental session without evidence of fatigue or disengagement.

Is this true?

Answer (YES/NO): NO